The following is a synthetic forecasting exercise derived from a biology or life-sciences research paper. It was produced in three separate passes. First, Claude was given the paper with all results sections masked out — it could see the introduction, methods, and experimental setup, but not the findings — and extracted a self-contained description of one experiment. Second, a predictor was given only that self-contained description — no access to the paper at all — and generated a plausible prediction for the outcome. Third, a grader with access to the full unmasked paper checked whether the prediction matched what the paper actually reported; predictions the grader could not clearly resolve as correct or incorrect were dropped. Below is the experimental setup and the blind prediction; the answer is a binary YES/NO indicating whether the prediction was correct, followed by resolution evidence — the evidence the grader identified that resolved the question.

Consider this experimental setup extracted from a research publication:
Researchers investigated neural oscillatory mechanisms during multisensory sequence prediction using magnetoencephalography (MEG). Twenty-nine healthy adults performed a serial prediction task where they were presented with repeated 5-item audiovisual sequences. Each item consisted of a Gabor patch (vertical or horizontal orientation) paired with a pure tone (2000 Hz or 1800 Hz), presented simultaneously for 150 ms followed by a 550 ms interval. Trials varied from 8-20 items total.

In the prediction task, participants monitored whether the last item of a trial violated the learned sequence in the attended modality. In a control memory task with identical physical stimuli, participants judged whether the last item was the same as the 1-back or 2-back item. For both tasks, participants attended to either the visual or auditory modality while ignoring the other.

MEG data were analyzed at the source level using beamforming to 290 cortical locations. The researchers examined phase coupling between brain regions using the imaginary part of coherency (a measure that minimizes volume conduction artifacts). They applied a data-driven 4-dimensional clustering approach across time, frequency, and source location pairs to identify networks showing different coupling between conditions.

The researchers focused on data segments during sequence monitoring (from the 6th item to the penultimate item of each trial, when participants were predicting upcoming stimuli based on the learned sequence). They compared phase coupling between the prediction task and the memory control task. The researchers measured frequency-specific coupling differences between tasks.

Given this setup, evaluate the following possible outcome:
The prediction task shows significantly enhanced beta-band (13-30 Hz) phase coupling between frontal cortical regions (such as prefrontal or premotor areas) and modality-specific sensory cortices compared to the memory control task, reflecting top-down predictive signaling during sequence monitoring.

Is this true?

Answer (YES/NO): NO